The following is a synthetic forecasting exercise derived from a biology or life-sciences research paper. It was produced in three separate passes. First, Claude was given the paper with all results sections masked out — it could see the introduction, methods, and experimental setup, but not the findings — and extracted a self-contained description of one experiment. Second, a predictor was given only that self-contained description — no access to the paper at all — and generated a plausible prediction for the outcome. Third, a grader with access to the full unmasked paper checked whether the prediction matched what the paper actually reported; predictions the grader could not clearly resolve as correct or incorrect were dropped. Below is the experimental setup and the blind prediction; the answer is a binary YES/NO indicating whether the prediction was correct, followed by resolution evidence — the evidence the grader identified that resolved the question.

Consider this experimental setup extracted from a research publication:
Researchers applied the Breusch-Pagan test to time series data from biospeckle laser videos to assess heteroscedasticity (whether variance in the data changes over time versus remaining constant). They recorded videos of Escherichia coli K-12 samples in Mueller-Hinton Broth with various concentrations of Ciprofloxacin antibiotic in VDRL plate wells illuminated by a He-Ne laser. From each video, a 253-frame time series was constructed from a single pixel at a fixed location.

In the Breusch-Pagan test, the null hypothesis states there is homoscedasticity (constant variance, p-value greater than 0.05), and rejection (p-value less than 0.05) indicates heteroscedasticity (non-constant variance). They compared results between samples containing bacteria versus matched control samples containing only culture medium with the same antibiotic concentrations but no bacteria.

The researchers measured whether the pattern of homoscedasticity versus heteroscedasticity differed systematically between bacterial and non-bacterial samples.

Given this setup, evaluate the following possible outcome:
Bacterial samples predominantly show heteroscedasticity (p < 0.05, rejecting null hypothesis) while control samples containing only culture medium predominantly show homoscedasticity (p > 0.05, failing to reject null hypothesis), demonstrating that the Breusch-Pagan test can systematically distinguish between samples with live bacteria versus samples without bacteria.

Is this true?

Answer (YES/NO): YES